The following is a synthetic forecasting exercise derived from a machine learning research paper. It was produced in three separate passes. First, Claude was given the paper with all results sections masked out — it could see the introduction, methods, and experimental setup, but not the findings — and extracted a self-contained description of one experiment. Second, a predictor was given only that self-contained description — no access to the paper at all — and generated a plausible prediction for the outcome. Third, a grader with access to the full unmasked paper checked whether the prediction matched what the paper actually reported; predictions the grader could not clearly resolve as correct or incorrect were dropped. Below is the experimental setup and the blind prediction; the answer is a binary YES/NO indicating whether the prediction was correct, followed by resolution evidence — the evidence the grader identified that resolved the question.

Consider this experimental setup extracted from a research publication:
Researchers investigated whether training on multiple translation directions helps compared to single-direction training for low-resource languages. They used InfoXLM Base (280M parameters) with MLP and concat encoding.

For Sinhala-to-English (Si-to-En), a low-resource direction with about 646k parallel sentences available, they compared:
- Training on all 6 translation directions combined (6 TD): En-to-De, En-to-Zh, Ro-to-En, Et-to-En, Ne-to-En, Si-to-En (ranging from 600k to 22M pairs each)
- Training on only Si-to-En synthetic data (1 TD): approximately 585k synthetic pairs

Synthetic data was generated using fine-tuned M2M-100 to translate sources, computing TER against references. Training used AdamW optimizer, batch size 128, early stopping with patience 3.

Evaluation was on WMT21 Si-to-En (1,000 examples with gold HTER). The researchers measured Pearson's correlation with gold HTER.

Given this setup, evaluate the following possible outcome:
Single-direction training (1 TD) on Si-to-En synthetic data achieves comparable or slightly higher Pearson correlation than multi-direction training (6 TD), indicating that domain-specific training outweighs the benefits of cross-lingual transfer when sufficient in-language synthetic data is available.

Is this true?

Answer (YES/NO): YES